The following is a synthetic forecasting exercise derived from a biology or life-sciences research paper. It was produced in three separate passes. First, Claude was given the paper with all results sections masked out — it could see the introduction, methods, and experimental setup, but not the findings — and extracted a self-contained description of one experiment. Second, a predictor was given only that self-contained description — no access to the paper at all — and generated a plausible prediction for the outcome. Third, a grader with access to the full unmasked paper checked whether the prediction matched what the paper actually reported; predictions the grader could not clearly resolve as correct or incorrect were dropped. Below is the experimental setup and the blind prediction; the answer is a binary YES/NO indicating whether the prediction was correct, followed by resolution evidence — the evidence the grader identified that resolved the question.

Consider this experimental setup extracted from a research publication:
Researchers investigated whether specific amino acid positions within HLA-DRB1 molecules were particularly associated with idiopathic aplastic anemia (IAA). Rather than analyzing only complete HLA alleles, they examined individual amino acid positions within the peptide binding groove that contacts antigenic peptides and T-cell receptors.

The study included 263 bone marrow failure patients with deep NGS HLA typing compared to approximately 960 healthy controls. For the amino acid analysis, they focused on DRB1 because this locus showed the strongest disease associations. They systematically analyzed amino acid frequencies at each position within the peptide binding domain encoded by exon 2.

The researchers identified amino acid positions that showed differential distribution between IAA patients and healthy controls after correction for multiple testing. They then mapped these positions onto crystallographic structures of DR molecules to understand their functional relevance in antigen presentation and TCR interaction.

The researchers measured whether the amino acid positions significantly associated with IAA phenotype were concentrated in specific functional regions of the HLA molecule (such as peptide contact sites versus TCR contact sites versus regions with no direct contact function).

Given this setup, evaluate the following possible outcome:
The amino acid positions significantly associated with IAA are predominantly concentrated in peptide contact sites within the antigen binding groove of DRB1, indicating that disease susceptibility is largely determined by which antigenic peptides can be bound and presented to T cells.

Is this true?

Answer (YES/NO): NO